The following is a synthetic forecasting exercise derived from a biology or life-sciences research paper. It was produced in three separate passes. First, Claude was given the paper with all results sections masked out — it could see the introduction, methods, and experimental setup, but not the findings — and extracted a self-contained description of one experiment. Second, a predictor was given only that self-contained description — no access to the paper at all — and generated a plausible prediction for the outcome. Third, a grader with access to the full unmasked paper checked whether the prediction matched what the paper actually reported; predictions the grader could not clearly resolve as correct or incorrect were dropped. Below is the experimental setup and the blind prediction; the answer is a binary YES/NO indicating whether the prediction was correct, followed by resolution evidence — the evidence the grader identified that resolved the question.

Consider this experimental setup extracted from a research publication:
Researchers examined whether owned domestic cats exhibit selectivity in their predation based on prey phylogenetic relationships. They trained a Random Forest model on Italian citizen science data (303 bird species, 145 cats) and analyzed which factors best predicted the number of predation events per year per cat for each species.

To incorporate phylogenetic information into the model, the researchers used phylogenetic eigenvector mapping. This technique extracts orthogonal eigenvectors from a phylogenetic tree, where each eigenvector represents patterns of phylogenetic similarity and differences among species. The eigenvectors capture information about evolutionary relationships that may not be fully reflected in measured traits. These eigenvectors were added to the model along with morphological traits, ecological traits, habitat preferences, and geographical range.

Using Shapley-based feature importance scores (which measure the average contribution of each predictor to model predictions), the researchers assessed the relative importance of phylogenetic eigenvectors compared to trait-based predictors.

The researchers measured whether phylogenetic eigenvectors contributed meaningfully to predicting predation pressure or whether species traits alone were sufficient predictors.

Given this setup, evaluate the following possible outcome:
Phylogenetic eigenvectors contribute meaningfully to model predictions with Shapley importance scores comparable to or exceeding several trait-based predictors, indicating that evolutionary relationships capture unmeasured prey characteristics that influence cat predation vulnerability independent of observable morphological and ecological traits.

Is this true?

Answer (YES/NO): YES